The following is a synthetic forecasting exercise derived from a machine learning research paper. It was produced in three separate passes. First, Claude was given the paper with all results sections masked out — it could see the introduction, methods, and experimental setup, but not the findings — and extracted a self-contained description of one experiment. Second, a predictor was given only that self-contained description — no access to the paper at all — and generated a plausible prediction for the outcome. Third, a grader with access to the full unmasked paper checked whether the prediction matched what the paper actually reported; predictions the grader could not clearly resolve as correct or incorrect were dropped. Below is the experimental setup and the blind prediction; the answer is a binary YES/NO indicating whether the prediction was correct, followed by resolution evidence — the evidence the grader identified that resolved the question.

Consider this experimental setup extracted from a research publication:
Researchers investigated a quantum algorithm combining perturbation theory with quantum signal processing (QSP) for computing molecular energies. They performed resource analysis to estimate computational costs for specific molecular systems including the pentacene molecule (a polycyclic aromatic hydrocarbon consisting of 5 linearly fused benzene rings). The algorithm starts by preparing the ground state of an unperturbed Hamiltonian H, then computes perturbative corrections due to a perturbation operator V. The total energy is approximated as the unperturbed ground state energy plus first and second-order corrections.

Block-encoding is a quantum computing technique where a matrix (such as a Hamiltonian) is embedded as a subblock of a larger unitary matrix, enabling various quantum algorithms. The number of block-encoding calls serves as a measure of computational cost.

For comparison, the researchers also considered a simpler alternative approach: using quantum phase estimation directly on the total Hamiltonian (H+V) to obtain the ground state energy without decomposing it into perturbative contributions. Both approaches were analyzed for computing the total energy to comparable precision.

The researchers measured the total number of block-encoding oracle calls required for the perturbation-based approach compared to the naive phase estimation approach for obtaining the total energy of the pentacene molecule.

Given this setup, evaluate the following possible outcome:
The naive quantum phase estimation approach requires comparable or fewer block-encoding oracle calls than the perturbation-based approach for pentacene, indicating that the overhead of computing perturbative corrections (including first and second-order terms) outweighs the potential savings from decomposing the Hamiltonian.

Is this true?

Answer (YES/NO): YES